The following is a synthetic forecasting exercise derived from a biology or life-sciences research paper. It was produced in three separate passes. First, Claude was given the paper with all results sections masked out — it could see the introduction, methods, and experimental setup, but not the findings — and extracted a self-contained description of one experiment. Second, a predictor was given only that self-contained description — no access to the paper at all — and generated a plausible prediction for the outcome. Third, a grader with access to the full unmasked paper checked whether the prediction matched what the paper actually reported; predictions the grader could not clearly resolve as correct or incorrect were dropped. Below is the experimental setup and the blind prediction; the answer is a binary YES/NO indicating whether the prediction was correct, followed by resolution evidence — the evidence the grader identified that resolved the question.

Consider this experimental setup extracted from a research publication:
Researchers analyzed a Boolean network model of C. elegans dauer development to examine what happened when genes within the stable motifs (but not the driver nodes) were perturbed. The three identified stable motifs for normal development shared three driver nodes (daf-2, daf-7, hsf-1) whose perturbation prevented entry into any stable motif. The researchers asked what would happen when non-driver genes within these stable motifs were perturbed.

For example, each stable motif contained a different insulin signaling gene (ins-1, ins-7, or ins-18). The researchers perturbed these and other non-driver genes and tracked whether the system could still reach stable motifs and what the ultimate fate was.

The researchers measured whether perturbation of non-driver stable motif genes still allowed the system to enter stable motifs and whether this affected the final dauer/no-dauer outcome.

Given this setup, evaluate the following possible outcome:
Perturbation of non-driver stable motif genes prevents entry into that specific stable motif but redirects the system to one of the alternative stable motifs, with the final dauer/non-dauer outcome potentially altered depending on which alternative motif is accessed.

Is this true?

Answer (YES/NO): YES